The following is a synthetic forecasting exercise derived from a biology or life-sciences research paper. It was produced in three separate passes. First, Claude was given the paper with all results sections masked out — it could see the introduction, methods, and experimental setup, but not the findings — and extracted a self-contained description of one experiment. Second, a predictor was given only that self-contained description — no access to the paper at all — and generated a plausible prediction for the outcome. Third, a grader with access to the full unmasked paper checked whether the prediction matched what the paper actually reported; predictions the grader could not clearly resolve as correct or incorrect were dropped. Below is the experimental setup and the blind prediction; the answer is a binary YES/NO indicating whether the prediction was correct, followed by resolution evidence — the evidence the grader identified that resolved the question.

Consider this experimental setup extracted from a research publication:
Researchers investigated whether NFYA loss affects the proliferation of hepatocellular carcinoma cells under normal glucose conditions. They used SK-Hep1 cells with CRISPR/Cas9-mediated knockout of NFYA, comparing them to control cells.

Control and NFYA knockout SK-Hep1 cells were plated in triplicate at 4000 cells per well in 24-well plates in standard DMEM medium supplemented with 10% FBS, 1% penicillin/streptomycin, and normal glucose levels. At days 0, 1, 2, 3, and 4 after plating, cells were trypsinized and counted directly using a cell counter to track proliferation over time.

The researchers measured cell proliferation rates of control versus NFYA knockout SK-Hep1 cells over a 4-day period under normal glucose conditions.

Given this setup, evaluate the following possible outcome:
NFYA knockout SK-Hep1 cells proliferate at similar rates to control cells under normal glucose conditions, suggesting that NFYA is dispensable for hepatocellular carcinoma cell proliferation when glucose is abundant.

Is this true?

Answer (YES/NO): NO